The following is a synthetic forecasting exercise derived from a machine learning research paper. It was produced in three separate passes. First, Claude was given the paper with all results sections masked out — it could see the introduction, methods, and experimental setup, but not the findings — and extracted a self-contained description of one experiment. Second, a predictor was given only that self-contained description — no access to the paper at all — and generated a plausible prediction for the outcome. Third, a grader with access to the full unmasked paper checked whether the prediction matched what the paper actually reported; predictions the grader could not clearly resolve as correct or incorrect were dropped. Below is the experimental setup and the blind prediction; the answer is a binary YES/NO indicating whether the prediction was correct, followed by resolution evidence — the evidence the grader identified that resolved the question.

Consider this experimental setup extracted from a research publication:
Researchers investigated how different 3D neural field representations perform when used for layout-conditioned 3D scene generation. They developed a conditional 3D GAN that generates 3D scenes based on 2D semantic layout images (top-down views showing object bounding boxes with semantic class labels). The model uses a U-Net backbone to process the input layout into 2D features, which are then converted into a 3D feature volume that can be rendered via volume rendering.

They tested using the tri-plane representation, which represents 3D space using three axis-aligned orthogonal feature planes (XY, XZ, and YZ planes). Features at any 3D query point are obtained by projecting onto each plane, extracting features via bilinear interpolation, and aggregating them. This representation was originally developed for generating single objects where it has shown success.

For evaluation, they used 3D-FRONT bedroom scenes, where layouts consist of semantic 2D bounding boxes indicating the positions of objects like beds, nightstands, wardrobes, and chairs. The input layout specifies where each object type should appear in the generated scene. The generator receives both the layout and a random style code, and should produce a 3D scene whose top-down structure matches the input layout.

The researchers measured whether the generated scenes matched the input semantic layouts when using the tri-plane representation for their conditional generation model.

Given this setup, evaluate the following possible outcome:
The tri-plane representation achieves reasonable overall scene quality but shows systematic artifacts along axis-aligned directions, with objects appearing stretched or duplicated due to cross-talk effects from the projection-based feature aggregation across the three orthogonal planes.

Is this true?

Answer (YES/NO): NO